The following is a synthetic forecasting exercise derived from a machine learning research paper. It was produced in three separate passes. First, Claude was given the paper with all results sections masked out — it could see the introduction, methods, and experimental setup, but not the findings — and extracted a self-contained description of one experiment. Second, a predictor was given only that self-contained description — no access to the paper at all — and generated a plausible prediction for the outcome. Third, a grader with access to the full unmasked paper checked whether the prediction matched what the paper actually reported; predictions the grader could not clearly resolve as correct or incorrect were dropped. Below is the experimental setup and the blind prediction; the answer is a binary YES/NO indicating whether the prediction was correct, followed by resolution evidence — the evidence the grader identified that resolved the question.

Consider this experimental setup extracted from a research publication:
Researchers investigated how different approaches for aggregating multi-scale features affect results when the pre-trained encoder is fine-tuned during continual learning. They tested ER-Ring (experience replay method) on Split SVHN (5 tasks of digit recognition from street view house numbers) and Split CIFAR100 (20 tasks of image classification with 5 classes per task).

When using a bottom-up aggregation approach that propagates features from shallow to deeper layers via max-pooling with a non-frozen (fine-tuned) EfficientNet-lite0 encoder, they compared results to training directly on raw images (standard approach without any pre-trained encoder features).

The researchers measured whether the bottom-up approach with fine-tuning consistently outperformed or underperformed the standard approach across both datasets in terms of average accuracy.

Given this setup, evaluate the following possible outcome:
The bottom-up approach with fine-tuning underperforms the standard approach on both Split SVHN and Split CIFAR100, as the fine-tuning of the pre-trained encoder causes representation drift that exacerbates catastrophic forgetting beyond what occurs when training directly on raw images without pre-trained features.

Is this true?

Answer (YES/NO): YES